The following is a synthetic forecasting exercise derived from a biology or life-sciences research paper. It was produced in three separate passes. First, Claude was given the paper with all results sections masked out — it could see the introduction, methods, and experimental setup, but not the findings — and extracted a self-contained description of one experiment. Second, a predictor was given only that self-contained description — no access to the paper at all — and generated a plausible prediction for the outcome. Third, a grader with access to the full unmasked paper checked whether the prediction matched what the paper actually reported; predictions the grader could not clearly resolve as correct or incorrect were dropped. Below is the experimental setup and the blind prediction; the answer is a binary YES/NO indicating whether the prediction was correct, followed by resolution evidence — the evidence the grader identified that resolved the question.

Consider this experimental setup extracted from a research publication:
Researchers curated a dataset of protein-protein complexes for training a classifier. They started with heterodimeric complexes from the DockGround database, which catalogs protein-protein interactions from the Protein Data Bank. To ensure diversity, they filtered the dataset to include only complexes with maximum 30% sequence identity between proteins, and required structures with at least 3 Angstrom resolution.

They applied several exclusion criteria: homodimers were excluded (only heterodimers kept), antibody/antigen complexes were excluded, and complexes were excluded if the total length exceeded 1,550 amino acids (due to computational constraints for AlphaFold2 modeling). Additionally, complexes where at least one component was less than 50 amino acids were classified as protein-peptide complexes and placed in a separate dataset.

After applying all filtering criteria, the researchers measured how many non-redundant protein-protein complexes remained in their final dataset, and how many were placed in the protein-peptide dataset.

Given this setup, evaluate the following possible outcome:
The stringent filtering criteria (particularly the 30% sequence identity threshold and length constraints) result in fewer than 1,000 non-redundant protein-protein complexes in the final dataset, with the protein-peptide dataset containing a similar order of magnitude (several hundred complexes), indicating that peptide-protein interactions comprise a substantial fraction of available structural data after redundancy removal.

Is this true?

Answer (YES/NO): NO